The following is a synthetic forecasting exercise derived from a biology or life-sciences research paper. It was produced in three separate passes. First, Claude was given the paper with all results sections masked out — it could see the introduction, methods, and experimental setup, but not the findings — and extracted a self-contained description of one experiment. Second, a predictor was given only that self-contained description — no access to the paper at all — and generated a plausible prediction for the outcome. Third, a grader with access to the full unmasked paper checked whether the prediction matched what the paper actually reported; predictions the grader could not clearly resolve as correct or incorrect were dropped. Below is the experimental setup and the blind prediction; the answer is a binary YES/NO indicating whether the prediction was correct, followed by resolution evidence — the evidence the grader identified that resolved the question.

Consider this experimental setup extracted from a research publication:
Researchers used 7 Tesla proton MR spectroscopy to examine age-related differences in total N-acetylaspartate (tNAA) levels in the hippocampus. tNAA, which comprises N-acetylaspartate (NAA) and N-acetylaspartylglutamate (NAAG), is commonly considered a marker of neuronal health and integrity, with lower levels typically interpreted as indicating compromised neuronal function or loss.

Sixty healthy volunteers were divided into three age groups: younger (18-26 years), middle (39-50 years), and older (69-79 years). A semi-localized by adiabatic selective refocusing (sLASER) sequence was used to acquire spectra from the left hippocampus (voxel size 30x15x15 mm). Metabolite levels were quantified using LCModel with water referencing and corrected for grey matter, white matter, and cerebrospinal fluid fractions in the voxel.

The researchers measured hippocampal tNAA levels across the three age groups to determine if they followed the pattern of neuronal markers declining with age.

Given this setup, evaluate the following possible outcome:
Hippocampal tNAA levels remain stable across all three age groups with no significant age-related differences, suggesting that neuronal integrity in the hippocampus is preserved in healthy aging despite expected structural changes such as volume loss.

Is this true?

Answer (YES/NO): NO